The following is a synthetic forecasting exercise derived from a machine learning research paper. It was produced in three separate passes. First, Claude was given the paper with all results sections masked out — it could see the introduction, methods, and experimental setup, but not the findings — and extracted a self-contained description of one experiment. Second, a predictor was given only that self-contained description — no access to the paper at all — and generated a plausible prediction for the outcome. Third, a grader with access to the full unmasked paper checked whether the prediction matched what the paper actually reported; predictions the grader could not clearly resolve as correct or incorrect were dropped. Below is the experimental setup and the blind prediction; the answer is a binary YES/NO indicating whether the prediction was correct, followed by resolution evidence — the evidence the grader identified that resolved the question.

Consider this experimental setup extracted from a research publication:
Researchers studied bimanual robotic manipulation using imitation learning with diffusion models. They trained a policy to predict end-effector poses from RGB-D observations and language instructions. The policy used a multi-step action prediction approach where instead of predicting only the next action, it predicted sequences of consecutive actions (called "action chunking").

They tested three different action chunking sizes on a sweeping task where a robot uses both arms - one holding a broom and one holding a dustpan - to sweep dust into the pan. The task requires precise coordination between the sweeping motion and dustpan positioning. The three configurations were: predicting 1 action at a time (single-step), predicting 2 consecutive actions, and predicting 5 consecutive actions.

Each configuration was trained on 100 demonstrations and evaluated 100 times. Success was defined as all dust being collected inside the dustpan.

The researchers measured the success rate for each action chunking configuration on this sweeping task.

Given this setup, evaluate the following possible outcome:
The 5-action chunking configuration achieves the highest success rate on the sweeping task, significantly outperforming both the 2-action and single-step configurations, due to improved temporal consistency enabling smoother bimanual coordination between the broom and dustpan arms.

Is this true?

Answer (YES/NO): YES